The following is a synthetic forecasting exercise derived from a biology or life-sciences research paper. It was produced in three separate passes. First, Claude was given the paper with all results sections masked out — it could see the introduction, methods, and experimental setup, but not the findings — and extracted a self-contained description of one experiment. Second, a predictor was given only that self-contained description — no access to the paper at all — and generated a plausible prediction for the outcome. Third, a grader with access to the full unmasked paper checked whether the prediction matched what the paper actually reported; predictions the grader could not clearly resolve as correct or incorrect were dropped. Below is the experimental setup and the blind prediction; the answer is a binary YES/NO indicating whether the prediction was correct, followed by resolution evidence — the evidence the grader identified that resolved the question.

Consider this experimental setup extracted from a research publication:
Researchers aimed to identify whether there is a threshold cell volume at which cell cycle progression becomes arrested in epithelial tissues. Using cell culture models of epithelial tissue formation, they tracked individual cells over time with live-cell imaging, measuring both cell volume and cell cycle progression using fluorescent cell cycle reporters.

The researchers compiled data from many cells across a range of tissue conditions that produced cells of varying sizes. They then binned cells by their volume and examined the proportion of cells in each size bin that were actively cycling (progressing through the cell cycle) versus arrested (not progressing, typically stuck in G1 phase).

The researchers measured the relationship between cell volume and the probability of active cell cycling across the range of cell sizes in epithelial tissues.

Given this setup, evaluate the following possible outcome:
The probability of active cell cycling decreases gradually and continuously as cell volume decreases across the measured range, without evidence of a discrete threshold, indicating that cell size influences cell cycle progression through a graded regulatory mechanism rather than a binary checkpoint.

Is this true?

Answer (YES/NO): NO